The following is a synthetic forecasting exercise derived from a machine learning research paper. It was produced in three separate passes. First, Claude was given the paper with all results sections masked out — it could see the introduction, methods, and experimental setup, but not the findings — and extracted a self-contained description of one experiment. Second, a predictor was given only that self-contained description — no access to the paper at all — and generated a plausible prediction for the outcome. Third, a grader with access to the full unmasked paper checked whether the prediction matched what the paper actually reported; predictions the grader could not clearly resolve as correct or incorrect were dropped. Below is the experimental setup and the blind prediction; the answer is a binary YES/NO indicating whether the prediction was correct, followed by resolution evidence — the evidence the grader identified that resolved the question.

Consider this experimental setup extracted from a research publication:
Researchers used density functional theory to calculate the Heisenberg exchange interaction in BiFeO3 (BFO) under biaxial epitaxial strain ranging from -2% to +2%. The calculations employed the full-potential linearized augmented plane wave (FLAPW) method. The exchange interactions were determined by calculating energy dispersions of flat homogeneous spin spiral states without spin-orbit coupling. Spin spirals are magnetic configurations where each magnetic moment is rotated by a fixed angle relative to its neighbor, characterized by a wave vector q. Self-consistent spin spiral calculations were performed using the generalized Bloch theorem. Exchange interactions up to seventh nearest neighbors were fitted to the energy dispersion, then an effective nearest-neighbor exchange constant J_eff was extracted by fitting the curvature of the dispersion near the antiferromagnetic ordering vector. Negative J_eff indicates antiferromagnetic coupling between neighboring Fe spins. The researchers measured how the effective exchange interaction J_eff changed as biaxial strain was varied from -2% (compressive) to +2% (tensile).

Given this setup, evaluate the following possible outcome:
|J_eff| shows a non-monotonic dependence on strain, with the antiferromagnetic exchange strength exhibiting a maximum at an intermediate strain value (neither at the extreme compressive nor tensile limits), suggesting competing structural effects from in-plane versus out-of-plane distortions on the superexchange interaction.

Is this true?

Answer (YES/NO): NO